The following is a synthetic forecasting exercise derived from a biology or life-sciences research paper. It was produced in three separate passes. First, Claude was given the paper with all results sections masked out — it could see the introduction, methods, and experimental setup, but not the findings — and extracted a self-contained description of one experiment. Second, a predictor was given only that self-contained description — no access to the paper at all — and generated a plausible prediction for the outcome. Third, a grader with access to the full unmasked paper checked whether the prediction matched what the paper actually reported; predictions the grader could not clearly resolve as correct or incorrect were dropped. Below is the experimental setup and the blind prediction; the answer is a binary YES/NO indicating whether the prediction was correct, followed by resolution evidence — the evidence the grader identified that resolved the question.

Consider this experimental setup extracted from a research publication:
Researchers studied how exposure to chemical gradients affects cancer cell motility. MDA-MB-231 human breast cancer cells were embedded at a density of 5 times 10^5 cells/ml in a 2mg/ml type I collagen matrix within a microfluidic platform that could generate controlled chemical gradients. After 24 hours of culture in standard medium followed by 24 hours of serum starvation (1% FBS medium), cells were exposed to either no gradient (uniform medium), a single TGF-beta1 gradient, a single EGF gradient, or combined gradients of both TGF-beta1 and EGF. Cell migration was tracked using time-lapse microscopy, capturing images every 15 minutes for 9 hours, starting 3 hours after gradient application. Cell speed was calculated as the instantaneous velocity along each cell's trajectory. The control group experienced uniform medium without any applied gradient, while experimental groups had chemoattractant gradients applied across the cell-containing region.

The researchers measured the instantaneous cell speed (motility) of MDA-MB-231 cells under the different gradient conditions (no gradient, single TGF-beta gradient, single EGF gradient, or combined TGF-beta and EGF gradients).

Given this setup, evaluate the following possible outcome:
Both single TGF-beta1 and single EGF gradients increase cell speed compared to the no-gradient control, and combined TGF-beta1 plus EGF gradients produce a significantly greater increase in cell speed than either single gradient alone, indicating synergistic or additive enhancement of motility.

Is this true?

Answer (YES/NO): NO